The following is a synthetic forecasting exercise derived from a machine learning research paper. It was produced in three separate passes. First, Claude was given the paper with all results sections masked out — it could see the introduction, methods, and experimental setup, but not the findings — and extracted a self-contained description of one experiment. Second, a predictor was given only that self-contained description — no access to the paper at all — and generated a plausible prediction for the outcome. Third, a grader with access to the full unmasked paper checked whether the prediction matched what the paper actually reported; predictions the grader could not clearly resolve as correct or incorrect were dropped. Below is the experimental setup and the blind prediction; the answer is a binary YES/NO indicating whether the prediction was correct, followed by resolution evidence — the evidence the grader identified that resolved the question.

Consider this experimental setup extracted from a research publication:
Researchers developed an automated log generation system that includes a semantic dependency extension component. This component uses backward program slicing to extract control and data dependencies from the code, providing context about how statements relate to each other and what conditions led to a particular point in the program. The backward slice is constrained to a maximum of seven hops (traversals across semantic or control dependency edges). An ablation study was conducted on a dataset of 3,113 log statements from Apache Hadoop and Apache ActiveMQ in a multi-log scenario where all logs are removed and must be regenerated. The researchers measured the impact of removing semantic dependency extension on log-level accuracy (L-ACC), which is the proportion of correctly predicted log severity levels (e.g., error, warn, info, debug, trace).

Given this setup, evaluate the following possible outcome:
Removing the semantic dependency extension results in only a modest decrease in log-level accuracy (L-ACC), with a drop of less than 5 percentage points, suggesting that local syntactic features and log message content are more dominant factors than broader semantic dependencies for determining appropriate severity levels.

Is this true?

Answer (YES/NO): NO